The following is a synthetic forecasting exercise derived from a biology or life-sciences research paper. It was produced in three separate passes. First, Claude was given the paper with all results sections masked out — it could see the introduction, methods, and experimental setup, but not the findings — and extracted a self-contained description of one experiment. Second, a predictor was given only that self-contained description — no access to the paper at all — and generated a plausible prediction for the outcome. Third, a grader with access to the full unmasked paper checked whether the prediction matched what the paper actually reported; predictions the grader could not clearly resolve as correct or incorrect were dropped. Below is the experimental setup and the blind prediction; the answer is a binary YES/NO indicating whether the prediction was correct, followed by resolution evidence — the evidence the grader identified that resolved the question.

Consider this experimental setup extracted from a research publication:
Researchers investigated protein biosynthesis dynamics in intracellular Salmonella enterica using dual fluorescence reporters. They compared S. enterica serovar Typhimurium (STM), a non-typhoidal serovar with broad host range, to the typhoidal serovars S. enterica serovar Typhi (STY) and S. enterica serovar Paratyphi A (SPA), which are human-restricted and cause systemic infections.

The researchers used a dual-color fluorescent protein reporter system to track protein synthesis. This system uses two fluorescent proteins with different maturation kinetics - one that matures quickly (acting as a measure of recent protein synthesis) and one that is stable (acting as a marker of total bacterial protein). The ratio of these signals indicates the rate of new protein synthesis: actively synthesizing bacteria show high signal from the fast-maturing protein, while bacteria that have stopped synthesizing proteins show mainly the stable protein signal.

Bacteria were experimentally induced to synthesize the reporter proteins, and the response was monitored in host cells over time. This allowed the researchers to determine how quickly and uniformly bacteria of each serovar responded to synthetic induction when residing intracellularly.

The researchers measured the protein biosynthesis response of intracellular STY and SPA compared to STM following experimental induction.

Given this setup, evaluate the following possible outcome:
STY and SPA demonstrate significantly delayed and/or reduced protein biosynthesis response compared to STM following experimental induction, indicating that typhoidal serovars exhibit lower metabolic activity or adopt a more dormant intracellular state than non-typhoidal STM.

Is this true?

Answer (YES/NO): NO